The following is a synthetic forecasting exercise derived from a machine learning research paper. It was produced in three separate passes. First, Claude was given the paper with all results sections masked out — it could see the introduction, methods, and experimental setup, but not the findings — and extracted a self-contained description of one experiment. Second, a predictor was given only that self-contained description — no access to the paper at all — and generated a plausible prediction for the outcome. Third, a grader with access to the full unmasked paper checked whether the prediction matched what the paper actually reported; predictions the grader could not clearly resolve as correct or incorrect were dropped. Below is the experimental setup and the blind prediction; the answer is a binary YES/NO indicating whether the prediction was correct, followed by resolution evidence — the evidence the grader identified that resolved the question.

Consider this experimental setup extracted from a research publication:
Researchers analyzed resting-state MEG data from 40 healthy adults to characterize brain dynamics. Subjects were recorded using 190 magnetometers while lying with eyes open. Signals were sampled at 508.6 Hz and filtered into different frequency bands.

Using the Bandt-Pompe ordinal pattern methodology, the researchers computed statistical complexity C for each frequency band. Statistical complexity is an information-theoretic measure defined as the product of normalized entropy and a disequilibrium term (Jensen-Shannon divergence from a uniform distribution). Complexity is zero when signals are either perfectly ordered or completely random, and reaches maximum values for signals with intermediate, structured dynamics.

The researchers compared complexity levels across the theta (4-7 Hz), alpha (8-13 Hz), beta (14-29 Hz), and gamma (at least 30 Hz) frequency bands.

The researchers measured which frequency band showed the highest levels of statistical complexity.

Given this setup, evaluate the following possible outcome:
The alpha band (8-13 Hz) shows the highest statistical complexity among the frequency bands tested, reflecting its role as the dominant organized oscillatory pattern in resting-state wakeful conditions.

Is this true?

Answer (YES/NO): NO